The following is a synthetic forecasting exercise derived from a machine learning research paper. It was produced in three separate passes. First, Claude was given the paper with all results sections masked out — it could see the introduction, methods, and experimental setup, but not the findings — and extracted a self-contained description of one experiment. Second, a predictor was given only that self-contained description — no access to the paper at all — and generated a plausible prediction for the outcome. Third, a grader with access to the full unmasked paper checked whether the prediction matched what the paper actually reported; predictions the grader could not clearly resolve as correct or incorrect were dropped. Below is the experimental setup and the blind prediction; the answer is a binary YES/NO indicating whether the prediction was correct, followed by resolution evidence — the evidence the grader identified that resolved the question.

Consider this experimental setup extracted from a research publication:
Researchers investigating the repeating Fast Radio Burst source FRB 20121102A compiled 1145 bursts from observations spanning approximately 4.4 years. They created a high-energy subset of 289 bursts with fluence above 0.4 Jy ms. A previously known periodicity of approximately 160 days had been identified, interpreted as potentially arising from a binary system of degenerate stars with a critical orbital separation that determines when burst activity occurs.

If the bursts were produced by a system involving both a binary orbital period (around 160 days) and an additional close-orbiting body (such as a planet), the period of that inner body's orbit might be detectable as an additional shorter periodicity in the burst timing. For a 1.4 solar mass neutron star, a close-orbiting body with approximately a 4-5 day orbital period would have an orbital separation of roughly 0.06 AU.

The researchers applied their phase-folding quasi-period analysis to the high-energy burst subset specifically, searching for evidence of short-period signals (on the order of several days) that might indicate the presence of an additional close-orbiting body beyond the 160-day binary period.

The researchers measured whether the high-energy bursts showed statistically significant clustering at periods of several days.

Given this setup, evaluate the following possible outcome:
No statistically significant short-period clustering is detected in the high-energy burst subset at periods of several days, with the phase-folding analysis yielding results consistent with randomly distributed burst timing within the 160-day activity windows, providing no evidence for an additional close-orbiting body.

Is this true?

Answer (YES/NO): NO